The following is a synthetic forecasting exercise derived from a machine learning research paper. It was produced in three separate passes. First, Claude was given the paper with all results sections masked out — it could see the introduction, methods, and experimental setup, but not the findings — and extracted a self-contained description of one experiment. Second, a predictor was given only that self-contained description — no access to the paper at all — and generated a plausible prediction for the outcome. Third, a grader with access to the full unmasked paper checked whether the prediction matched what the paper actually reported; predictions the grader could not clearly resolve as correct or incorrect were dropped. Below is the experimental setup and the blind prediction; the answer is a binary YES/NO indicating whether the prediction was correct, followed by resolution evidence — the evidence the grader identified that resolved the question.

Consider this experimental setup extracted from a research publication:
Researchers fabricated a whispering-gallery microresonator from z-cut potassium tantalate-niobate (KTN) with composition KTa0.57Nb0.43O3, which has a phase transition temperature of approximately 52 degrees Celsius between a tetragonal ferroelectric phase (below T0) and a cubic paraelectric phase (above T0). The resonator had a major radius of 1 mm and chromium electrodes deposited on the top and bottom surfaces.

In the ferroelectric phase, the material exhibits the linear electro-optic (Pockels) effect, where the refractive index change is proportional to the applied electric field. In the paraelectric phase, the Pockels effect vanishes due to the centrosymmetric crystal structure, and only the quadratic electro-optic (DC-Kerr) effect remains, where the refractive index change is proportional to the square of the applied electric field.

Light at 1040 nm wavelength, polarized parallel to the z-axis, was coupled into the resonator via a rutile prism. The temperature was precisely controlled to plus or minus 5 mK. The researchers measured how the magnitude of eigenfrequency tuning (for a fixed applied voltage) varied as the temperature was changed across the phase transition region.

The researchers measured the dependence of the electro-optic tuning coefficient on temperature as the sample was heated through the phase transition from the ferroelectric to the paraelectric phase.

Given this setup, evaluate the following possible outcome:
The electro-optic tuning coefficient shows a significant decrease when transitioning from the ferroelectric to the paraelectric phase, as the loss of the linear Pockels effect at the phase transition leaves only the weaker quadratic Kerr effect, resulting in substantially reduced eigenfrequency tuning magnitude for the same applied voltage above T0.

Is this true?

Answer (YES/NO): NO